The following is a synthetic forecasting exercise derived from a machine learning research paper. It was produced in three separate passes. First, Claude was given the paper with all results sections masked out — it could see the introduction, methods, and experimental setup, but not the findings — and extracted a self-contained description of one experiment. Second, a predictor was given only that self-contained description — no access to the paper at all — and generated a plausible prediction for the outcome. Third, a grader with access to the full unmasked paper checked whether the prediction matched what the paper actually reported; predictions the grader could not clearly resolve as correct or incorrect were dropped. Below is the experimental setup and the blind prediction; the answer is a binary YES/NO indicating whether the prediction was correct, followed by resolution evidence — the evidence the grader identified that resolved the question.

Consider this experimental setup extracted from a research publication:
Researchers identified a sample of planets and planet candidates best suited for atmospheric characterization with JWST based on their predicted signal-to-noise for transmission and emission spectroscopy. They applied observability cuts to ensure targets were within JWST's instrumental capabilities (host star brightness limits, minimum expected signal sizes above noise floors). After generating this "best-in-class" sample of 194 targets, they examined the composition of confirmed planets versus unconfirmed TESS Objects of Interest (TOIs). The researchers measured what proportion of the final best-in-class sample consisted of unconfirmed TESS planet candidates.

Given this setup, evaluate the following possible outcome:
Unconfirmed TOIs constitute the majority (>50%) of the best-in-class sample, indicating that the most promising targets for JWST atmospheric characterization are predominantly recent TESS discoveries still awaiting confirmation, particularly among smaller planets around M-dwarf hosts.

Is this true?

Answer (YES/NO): YES